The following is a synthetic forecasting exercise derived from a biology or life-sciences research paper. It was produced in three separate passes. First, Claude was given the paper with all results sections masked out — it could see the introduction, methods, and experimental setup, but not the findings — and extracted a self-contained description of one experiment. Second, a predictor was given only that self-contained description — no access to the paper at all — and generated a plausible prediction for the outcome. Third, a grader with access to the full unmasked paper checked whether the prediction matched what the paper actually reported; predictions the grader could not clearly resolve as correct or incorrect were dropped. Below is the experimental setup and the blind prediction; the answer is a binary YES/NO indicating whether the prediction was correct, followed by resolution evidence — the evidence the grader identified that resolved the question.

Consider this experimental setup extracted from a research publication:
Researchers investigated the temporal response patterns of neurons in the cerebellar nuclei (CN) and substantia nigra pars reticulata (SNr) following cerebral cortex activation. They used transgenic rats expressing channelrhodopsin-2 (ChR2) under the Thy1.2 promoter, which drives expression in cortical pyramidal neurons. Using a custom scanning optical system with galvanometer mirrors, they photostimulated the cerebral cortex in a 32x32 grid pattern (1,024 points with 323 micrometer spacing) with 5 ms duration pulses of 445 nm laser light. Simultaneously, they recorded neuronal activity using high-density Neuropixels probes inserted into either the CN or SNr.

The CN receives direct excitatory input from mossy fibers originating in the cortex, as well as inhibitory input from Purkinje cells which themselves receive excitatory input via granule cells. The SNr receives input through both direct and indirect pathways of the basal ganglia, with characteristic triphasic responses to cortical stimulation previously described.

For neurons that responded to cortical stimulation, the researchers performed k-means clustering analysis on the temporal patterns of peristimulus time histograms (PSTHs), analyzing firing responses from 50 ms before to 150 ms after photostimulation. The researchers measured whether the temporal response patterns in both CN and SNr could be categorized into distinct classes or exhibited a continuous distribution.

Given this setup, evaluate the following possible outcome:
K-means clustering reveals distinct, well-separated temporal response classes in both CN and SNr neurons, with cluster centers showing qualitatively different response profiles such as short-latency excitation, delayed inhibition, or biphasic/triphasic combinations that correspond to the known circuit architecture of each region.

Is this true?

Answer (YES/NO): YES